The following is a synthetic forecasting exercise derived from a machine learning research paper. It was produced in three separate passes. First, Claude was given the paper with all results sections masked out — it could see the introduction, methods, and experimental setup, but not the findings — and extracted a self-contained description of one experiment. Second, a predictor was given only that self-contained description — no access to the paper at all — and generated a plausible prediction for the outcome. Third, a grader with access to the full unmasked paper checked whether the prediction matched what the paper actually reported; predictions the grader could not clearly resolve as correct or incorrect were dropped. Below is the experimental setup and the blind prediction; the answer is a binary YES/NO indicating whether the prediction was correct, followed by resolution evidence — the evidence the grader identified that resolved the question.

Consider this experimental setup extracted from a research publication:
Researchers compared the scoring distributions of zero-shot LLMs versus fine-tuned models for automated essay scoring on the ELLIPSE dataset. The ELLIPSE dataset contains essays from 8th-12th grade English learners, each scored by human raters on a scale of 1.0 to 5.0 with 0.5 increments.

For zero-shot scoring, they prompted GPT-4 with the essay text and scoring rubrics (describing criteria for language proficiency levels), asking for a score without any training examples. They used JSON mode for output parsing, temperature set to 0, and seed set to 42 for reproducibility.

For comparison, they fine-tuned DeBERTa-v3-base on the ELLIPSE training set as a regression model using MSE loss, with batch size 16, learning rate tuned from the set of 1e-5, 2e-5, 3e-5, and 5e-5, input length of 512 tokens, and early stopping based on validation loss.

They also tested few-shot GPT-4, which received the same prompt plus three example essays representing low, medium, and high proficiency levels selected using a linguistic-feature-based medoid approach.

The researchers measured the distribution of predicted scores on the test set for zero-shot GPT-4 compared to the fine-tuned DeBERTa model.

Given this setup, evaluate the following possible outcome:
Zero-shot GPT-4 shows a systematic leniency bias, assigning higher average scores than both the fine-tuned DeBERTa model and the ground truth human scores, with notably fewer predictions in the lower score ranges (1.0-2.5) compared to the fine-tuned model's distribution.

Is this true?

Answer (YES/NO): NO